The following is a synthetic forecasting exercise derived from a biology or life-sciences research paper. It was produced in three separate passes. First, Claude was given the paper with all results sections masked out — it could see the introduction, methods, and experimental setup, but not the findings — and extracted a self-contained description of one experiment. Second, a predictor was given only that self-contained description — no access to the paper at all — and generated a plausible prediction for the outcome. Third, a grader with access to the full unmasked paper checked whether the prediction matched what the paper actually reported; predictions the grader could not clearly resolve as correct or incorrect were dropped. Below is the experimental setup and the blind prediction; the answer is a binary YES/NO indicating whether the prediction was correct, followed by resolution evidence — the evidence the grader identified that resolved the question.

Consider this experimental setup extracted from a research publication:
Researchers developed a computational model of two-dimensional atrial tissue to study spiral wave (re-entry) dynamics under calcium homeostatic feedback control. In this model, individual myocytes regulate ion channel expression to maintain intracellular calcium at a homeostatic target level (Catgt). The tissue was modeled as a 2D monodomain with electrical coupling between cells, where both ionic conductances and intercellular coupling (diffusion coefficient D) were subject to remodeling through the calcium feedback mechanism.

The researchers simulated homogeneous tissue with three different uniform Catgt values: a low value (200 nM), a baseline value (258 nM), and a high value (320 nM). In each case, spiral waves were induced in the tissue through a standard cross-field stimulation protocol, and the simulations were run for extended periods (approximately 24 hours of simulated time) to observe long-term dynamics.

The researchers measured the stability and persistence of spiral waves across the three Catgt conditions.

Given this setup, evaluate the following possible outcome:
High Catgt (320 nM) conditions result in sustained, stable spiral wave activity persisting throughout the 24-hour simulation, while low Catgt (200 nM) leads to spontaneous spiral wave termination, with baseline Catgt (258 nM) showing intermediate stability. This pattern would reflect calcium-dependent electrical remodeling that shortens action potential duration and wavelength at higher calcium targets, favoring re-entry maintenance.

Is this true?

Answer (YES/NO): NO